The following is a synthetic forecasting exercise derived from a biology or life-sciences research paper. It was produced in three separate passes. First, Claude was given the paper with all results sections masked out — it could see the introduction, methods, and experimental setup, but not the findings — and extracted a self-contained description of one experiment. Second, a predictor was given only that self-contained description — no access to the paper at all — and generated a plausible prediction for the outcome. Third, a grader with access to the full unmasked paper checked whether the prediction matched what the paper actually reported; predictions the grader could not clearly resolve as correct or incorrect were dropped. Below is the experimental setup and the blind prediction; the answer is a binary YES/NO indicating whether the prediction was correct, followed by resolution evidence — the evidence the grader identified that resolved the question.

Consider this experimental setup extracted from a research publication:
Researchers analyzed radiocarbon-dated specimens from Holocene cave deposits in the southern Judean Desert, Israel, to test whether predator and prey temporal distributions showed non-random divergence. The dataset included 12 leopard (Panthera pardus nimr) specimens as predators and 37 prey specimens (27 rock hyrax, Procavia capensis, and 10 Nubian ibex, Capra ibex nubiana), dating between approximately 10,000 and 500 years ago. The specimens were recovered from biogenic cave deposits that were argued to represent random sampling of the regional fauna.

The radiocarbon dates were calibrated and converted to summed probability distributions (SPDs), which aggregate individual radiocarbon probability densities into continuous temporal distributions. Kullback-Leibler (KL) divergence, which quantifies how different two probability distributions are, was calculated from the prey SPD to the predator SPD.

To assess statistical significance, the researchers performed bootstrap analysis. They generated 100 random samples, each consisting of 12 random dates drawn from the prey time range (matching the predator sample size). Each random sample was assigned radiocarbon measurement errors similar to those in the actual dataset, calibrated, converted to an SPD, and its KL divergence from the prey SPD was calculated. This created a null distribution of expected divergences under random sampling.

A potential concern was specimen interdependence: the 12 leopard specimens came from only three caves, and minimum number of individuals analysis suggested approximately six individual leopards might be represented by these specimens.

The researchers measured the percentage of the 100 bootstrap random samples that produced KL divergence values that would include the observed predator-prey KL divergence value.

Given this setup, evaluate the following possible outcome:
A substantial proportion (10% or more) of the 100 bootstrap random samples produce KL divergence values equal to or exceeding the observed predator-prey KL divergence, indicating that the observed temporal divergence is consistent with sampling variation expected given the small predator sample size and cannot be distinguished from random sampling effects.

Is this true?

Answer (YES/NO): NO